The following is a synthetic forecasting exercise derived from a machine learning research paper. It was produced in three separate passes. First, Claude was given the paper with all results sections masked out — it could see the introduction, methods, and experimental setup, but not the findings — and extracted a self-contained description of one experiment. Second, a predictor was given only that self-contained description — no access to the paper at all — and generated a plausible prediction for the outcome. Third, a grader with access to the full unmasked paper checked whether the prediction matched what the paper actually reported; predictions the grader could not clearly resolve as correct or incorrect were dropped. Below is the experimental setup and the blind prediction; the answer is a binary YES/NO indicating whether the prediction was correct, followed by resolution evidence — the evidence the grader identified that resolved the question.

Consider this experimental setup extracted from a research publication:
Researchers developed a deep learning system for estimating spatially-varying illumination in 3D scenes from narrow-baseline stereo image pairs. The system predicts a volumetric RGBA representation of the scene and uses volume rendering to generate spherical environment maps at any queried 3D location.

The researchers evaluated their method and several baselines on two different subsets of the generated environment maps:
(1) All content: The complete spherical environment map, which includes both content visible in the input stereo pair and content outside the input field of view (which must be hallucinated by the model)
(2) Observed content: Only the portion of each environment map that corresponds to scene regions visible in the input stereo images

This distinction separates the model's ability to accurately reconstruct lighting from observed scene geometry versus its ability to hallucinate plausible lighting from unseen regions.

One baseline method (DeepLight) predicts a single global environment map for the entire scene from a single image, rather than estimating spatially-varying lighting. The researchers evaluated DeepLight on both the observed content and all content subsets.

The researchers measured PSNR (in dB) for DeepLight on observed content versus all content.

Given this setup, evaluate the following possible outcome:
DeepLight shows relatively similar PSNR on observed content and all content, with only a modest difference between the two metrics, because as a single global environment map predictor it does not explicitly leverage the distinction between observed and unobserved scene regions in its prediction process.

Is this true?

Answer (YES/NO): YES